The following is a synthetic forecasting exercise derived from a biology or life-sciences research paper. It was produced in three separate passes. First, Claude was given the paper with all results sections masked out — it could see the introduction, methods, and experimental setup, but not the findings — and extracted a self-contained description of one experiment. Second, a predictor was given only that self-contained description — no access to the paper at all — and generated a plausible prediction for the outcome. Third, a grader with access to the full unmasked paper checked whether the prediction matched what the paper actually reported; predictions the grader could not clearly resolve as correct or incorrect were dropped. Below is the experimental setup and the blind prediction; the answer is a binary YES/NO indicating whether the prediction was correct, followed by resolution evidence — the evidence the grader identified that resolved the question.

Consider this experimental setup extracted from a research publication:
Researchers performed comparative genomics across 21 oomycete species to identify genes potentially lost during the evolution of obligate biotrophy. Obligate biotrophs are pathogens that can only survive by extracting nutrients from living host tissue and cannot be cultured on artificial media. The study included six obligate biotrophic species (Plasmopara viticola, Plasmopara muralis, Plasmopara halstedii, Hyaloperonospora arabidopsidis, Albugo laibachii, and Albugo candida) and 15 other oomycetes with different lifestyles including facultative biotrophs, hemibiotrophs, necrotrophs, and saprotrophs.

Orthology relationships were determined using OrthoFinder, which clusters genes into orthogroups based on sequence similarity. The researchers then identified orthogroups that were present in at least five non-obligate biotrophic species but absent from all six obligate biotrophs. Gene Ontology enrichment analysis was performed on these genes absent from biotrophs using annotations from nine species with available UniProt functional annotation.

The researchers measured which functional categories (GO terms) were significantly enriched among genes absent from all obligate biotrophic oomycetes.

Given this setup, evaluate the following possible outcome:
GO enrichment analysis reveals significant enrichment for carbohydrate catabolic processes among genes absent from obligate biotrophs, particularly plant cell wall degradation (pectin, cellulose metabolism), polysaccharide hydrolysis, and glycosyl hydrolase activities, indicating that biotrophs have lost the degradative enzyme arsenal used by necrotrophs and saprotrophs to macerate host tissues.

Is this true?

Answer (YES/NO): NO